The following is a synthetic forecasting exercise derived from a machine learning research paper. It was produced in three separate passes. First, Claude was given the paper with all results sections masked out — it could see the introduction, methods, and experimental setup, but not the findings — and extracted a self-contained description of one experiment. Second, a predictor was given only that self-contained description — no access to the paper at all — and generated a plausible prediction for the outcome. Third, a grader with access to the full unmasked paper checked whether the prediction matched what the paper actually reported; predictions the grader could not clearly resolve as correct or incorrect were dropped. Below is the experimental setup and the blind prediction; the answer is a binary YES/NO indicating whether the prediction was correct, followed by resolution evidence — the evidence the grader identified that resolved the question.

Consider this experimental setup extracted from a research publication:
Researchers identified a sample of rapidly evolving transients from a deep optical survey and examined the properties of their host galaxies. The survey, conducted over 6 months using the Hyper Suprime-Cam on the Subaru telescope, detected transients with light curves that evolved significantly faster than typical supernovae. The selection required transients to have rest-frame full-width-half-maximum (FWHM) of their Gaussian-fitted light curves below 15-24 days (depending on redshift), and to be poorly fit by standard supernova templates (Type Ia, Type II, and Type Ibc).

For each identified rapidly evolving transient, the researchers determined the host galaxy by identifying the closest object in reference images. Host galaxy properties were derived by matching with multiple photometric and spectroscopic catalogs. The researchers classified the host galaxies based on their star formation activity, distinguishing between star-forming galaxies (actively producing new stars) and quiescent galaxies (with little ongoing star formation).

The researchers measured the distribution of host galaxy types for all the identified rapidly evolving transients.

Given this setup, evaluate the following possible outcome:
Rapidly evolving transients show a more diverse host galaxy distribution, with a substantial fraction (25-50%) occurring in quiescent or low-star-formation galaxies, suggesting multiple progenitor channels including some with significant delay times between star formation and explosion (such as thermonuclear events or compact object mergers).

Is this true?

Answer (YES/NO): NO